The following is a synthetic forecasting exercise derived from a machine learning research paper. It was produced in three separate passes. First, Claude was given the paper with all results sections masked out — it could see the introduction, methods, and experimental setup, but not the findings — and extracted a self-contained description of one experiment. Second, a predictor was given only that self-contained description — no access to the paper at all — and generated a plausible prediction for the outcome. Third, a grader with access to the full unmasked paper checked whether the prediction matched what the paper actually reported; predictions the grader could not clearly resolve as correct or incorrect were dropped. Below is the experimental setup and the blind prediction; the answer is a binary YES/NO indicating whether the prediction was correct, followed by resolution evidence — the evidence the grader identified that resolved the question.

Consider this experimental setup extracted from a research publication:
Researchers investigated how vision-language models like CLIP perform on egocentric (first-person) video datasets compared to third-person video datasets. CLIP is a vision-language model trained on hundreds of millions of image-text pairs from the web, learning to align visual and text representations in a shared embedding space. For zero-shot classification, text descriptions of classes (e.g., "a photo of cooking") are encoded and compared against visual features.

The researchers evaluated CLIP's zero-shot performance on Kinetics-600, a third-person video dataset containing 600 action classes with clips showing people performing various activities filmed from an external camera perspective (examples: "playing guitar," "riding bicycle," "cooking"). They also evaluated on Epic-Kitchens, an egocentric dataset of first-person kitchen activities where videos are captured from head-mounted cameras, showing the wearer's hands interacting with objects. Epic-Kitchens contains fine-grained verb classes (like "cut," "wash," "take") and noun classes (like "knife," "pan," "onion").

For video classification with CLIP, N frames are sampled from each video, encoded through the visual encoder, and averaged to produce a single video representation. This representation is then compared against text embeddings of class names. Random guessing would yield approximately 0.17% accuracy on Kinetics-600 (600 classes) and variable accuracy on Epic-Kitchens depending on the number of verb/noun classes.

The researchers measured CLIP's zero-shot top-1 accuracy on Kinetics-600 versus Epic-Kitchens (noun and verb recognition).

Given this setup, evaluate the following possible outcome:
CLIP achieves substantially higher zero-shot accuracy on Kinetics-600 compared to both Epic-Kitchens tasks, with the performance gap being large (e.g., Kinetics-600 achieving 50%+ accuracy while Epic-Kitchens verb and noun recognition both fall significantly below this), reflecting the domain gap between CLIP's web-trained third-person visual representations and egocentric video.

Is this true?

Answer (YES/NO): YES